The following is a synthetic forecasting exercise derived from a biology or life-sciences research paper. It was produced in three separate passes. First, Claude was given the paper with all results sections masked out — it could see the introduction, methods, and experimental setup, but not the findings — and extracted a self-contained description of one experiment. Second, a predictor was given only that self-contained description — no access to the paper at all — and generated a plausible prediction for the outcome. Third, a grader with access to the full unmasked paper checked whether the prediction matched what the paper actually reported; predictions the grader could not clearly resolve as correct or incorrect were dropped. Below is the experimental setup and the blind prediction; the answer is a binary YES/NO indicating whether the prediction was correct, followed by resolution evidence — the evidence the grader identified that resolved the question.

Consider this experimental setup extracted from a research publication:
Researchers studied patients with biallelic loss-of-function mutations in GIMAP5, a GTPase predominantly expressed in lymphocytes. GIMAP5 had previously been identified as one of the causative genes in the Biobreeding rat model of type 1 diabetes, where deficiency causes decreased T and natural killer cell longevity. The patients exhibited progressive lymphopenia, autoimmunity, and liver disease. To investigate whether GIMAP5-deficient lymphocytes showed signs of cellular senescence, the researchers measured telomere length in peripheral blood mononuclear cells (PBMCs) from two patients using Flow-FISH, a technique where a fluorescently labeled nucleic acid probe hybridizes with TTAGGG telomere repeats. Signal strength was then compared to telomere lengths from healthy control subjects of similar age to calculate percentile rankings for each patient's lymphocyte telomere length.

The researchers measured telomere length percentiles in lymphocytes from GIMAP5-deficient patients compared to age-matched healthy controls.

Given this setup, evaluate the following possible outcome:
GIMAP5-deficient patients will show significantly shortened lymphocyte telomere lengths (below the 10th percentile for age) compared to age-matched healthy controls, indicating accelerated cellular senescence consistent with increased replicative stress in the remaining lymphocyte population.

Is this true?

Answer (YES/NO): YES